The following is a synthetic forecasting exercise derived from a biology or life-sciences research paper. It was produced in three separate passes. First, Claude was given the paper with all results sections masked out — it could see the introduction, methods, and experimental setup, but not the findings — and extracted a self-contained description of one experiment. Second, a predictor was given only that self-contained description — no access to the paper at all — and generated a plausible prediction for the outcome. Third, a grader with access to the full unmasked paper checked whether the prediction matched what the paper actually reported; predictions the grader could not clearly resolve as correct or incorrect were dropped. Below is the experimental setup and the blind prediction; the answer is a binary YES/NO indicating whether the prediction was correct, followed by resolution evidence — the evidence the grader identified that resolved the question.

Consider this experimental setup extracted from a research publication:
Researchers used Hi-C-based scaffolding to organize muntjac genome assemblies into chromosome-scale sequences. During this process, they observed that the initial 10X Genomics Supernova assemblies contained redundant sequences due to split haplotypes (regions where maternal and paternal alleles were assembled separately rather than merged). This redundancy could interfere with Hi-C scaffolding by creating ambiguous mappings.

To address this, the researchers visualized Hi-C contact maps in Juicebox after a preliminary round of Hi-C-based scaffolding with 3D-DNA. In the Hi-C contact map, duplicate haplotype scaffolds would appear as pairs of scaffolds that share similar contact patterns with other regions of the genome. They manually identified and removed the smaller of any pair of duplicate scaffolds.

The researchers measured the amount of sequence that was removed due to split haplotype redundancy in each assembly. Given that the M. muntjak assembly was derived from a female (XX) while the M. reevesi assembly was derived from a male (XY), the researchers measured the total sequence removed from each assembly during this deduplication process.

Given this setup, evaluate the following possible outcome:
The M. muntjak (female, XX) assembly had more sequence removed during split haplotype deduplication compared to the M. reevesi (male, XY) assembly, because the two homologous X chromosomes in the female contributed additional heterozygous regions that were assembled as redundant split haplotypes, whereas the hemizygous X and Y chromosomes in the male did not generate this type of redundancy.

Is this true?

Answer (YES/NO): YES